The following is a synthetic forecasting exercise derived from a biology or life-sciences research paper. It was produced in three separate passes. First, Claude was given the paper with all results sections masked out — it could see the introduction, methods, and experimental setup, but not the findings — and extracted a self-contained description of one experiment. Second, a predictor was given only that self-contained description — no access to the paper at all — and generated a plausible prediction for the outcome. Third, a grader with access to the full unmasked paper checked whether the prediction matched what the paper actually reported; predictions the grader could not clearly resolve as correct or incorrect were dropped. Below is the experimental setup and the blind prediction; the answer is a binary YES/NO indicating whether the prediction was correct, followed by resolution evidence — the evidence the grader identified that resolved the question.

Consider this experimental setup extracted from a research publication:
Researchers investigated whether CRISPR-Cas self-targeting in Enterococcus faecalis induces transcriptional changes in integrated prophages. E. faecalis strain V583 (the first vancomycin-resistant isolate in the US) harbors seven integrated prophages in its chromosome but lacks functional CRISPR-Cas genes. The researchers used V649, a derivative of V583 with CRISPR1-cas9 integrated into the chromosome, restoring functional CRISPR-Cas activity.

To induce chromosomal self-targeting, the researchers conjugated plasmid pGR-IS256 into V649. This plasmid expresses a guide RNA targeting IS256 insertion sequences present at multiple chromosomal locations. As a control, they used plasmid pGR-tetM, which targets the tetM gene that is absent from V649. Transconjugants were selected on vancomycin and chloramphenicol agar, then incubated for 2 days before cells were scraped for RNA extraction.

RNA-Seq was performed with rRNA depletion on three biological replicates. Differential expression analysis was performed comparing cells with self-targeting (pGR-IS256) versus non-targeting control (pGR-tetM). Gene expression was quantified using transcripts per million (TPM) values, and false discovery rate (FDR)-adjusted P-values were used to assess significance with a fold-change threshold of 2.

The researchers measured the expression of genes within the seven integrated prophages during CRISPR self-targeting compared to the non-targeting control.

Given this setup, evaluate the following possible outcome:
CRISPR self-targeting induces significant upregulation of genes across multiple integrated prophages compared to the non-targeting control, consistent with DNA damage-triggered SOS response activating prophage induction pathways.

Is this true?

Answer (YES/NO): NO